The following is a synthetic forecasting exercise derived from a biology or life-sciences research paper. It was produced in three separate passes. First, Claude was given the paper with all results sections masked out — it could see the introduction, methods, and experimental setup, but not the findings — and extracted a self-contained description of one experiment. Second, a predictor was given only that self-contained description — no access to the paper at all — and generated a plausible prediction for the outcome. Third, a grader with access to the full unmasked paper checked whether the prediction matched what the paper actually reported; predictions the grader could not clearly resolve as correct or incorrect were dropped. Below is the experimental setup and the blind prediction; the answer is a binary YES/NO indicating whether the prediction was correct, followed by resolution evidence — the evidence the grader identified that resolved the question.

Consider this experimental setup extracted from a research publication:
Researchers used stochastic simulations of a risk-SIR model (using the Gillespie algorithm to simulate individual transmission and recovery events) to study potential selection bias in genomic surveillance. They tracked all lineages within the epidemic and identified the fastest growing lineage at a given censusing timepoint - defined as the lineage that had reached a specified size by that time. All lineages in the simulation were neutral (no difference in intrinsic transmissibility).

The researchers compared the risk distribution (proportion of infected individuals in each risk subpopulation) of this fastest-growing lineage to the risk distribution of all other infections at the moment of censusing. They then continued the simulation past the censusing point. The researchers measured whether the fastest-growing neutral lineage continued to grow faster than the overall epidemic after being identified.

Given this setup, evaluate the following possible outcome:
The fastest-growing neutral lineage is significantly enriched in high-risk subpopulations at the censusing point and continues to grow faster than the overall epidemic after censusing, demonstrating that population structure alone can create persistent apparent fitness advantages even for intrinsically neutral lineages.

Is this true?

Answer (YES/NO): YES